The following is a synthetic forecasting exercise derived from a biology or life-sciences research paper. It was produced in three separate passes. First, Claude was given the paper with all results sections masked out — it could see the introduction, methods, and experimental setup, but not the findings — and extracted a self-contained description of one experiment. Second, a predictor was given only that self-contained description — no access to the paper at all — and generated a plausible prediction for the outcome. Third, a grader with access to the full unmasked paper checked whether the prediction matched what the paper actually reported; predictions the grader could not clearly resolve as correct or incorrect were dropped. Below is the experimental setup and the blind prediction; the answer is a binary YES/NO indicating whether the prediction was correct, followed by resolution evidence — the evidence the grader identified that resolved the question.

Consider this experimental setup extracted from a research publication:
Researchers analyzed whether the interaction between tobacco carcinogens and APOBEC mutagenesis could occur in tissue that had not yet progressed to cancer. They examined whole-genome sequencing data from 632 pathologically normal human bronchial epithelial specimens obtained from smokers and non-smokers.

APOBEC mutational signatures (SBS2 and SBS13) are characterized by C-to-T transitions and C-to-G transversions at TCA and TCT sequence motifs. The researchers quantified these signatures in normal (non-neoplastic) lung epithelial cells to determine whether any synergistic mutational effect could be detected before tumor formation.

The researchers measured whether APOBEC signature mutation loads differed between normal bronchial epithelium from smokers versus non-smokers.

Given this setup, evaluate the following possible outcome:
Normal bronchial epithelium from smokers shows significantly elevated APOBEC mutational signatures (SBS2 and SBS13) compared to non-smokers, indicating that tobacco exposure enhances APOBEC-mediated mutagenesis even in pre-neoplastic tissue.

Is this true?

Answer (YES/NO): YES